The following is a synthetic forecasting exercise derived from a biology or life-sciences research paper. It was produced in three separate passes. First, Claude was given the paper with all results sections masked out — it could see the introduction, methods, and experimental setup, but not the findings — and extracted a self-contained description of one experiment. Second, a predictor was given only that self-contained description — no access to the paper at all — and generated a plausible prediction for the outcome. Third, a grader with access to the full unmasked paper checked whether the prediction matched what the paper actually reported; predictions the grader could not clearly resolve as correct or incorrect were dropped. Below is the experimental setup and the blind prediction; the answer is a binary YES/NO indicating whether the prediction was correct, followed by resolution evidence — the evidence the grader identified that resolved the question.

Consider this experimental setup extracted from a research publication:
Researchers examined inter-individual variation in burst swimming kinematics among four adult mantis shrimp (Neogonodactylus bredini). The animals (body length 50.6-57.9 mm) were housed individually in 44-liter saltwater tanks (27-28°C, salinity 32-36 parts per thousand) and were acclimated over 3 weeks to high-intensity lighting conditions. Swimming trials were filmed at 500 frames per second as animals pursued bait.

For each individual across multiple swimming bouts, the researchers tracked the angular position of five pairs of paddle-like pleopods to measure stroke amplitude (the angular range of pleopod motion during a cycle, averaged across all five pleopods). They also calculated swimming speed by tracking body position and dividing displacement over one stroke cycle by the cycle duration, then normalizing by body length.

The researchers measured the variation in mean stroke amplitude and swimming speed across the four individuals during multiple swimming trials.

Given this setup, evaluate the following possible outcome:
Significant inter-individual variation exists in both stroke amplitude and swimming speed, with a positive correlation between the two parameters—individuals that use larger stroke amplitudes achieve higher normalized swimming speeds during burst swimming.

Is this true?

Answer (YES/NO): NO